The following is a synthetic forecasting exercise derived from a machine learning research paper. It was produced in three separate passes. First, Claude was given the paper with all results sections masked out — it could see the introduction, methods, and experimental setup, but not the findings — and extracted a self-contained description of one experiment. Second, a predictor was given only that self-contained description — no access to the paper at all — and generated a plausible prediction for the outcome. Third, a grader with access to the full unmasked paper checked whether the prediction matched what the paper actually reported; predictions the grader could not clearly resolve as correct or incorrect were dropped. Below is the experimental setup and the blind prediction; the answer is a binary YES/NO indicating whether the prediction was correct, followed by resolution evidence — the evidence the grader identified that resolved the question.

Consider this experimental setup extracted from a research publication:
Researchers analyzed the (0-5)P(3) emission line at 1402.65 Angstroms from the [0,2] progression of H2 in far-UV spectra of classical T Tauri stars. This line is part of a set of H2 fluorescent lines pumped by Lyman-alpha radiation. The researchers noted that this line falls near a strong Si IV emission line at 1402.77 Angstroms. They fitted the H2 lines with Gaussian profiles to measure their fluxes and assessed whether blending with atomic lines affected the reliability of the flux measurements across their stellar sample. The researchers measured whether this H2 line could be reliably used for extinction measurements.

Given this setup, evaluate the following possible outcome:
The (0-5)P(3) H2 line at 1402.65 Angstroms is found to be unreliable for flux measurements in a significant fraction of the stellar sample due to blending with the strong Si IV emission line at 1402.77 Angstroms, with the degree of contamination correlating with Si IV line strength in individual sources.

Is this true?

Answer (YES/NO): NO